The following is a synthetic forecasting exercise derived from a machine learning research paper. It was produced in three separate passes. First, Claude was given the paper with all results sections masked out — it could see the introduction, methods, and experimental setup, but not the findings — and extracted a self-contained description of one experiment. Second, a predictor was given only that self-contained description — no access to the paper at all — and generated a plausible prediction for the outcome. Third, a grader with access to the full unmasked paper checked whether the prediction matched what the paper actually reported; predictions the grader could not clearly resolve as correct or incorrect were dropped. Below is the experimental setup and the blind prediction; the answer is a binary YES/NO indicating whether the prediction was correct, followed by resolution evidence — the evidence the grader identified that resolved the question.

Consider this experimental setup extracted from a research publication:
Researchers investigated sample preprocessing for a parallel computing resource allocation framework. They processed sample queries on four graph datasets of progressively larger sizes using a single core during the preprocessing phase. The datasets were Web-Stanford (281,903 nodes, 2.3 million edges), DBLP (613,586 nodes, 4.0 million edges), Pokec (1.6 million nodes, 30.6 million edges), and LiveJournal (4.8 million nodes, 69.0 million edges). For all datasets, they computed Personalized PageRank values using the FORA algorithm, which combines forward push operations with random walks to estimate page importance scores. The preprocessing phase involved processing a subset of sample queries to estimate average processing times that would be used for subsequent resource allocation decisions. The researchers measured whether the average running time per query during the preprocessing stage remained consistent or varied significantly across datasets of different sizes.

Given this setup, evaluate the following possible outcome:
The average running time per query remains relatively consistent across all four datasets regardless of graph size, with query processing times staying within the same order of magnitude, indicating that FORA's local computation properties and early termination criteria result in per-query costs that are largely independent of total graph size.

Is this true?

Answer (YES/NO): YES